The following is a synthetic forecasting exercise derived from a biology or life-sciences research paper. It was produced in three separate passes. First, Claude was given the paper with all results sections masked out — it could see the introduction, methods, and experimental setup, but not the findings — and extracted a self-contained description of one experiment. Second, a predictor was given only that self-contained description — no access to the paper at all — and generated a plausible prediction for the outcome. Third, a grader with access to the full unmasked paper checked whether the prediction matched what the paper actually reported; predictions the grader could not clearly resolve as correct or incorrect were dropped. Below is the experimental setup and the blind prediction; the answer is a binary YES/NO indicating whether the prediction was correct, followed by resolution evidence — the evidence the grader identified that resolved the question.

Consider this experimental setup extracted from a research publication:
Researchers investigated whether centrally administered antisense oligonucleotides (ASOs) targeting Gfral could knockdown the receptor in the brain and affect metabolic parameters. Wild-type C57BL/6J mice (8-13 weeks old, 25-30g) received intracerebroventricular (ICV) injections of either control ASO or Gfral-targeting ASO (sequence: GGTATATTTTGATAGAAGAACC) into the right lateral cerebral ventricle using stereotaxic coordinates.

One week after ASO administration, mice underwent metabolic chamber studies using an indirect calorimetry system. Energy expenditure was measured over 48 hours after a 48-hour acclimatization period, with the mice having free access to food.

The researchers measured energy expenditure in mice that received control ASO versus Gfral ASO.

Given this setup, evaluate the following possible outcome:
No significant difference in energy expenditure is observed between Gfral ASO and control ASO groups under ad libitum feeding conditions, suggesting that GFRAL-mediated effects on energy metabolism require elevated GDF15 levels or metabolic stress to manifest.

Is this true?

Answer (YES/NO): NO